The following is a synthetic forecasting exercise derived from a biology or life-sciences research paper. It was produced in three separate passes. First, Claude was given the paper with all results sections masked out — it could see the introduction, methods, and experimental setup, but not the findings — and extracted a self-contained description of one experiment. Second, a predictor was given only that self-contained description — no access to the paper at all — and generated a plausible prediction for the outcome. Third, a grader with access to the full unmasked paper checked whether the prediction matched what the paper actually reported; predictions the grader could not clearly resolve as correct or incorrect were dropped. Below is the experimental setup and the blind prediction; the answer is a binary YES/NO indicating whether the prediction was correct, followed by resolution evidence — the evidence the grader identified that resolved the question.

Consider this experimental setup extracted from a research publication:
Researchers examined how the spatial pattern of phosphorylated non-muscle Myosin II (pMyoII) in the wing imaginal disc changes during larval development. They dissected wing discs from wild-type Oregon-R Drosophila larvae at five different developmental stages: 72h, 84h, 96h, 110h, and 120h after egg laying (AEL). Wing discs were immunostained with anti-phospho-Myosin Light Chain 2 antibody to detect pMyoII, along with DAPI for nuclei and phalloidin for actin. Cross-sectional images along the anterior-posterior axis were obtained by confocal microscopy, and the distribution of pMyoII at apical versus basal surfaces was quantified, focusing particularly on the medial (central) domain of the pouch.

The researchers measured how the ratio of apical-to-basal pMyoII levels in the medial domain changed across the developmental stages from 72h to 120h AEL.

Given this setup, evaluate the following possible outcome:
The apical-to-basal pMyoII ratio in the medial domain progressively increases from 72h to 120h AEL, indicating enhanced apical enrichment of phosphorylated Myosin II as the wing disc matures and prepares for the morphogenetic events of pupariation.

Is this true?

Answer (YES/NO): YES